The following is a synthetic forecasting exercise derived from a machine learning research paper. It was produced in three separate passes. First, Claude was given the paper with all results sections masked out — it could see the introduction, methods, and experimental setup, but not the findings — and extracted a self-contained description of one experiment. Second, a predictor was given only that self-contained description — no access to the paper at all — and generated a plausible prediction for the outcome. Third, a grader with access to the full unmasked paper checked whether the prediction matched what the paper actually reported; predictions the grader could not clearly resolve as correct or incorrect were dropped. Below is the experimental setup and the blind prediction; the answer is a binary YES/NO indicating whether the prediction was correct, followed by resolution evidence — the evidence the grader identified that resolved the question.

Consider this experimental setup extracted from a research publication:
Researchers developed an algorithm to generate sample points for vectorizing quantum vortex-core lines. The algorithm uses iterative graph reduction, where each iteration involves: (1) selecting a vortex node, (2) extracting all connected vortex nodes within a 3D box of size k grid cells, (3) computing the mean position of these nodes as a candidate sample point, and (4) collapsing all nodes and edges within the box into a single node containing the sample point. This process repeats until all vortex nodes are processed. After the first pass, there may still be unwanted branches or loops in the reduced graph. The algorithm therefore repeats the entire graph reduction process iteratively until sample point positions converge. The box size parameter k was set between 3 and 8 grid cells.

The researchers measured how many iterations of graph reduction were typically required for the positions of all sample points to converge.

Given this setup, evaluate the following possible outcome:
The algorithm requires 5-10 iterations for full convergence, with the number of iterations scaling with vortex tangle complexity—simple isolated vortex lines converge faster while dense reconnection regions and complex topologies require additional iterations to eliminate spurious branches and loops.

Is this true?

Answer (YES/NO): NO